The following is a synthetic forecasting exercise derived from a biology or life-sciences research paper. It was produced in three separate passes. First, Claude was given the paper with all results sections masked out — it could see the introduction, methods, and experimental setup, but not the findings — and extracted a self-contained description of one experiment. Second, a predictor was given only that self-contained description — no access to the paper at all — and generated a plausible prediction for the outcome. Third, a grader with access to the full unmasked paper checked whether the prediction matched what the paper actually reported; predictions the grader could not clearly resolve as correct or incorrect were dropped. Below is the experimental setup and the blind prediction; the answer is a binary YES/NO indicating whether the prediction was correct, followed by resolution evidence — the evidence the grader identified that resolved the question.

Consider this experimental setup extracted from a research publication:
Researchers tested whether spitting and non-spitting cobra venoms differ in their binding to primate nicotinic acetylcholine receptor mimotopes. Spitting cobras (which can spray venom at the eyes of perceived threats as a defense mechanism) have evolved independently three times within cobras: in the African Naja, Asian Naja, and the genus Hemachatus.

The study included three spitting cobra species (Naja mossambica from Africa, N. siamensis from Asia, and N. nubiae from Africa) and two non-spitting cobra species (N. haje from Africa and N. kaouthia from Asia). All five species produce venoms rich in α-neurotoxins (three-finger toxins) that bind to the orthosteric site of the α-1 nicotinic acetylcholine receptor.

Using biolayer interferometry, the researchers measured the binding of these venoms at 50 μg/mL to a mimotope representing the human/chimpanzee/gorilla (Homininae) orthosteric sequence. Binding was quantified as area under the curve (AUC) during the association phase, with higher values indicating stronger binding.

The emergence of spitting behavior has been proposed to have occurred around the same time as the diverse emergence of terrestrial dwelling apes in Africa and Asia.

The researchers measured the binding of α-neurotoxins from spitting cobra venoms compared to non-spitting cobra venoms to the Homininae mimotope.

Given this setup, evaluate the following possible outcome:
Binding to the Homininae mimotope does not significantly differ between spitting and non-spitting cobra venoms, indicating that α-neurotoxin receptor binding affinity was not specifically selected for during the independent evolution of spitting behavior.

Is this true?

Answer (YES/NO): NO